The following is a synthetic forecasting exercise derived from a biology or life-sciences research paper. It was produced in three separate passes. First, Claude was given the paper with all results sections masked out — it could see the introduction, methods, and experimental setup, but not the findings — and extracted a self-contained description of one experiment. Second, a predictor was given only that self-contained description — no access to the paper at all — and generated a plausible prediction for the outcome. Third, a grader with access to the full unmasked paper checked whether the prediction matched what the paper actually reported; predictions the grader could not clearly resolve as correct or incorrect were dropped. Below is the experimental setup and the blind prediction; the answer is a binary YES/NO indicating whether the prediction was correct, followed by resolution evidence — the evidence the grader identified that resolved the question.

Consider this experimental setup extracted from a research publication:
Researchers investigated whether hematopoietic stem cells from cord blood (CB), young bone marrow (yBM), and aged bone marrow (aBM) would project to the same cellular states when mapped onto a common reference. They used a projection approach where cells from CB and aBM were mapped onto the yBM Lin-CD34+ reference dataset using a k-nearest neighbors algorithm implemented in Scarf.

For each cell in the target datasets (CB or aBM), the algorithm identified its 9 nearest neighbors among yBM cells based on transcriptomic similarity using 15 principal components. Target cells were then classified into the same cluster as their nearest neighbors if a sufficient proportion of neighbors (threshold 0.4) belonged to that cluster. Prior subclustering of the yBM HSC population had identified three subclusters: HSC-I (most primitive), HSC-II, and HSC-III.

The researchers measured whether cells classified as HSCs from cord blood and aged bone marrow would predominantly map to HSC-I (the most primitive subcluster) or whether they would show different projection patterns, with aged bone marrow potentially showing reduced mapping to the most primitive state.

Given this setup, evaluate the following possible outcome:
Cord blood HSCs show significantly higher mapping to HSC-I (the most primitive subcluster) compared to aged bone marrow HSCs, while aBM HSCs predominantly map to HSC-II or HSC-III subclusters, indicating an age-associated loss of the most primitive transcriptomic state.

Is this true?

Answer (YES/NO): NO